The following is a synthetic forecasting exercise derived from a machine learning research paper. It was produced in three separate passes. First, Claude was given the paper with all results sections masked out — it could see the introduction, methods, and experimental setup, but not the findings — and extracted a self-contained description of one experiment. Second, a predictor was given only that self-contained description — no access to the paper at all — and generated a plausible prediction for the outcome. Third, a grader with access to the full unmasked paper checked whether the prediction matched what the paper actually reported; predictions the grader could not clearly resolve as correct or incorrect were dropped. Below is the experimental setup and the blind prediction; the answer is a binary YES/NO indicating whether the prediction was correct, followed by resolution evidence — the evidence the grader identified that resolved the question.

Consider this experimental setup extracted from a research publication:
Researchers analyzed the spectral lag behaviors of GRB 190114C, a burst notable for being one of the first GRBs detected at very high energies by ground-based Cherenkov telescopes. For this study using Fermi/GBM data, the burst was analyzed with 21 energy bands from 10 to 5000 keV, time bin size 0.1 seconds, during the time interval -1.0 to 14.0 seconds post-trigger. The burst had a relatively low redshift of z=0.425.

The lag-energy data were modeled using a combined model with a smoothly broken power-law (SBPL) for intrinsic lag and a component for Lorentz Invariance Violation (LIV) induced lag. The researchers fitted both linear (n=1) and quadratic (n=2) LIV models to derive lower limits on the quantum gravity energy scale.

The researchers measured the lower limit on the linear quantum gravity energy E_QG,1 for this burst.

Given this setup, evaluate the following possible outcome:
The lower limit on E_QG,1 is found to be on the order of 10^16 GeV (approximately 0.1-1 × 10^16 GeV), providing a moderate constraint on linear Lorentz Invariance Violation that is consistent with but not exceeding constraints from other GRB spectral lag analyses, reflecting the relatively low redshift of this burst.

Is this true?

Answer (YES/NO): NO